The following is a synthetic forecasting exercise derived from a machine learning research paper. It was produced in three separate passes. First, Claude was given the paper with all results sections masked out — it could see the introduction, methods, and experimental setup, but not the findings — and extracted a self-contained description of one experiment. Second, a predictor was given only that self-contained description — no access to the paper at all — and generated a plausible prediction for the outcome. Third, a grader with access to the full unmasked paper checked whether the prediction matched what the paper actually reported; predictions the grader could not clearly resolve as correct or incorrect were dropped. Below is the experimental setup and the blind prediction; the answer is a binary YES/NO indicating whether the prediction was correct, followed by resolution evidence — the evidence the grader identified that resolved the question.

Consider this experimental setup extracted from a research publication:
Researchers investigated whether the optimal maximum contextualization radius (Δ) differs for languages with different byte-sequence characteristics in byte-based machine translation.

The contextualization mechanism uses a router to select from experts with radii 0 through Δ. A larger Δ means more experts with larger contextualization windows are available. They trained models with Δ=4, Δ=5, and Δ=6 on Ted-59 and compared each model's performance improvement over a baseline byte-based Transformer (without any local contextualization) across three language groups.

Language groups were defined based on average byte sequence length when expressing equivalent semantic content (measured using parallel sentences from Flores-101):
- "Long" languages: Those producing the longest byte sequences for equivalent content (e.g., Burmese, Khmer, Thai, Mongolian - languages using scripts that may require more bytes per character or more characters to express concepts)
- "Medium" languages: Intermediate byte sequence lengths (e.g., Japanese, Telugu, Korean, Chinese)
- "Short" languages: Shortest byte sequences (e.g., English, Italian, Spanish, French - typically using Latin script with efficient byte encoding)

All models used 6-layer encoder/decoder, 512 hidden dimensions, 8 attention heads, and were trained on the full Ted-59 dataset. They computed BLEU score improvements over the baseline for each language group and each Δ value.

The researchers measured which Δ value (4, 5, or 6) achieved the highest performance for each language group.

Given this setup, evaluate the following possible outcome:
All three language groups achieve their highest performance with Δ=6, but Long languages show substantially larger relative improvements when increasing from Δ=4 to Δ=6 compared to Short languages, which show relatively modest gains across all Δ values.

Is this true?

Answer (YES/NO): NO